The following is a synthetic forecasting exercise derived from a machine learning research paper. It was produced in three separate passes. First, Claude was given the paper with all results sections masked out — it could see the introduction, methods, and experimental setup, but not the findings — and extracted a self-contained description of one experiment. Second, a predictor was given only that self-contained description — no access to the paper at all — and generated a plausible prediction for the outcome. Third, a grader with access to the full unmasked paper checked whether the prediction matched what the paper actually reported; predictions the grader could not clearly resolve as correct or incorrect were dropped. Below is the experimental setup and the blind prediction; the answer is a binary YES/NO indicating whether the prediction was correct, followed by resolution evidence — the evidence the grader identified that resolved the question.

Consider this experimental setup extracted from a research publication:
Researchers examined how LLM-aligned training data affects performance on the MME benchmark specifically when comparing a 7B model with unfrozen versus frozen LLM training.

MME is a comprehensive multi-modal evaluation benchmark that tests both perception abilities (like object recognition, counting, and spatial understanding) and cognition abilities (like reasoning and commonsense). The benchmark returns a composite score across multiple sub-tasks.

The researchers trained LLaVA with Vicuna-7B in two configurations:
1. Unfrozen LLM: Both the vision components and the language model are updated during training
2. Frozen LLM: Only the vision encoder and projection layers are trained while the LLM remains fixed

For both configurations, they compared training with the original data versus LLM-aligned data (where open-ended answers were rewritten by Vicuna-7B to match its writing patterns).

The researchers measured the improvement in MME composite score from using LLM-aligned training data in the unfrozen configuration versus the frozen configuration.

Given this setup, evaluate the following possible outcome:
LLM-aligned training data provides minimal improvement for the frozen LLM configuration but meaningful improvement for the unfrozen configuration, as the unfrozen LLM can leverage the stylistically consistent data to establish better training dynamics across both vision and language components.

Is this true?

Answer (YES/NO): NO